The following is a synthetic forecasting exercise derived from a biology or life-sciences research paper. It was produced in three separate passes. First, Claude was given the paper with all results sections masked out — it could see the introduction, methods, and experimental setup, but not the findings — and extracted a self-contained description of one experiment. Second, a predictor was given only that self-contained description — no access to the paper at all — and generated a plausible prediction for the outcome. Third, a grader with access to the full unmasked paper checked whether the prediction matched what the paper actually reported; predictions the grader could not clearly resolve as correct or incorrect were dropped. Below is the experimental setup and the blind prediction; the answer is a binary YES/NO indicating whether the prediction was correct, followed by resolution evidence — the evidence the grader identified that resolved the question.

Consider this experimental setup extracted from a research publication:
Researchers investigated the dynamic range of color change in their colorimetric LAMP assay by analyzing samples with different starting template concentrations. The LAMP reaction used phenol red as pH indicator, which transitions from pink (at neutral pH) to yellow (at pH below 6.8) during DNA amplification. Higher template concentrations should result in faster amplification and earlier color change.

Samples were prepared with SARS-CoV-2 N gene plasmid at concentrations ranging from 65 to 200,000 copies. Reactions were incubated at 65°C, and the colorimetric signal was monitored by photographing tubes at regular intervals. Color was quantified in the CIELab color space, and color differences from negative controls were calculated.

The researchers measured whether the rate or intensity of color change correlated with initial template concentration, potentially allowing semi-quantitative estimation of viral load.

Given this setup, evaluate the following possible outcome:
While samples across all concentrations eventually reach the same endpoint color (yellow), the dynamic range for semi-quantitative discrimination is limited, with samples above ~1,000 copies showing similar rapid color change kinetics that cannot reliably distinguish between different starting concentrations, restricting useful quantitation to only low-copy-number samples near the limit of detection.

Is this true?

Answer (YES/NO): NO